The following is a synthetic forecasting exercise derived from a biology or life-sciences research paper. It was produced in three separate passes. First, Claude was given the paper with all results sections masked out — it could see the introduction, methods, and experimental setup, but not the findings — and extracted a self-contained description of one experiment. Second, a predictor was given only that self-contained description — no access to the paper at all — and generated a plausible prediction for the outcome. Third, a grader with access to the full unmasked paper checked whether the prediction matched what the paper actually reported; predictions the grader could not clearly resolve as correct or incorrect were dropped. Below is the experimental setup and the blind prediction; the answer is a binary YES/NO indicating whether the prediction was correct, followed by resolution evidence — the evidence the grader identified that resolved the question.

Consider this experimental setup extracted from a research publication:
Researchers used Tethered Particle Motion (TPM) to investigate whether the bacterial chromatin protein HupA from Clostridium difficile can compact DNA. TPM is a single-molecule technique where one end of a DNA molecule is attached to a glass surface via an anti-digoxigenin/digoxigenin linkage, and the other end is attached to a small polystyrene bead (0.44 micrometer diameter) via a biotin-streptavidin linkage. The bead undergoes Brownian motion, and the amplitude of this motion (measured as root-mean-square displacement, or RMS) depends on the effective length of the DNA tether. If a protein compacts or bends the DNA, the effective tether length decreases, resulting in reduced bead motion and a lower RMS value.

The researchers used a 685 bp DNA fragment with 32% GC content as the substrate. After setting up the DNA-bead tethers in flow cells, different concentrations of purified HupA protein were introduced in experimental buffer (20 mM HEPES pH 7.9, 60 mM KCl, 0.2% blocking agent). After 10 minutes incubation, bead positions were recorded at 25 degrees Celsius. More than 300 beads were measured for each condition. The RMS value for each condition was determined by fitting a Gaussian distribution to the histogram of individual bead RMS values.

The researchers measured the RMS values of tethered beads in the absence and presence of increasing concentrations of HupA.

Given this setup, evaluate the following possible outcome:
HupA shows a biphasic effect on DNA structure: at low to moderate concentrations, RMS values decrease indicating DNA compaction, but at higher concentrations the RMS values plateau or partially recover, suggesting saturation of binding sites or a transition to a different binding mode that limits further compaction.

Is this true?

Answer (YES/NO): YES